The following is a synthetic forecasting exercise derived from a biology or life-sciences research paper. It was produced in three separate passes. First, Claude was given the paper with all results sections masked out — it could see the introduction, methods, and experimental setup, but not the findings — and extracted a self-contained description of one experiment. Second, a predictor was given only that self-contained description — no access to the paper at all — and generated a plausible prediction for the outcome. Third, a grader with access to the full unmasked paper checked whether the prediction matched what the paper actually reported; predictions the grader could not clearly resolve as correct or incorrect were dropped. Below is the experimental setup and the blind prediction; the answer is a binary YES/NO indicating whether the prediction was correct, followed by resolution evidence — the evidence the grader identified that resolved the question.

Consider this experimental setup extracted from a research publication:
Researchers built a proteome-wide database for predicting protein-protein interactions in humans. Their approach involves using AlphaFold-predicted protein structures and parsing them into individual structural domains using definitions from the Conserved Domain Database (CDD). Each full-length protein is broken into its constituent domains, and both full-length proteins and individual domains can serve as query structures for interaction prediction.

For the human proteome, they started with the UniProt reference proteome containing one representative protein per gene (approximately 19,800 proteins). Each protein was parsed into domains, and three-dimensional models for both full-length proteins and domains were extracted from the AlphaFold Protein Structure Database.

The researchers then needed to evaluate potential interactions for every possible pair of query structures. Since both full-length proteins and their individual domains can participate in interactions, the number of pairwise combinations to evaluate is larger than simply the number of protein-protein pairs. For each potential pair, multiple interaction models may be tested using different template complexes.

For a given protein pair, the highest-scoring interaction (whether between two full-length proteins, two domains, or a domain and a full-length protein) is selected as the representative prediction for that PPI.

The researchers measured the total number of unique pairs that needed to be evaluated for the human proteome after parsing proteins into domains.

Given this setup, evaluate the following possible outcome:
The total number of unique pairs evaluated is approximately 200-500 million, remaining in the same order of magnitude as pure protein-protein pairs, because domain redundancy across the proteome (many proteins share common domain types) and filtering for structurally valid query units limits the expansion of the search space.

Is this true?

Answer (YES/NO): NO